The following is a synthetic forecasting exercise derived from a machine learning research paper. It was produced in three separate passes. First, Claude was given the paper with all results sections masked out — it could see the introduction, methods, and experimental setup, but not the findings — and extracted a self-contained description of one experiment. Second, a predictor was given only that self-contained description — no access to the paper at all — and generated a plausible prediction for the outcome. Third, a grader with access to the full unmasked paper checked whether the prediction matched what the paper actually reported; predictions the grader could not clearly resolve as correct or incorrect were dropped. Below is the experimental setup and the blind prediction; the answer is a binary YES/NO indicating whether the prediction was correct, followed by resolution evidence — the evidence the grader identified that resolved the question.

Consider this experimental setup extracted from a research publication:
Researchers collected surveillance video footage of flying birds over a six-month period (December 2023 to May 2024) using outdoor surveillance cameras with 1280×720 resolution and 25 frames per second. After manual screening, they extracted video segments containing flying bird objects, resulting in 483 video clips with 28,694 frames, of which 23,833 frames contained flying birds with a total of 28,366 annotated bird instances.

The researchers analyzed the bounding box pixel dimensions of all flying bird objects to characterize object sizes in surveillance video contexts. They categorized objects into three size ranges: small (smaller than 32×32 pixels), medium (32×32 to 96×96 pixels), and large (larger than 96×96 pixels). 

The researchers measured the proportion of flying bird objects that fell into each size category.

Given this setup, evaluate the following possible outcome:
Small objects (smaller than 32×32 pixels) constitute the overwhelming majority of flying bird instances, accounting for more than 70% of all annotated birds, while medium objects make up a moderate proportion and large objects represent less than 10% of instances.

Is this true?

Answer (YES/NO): NO